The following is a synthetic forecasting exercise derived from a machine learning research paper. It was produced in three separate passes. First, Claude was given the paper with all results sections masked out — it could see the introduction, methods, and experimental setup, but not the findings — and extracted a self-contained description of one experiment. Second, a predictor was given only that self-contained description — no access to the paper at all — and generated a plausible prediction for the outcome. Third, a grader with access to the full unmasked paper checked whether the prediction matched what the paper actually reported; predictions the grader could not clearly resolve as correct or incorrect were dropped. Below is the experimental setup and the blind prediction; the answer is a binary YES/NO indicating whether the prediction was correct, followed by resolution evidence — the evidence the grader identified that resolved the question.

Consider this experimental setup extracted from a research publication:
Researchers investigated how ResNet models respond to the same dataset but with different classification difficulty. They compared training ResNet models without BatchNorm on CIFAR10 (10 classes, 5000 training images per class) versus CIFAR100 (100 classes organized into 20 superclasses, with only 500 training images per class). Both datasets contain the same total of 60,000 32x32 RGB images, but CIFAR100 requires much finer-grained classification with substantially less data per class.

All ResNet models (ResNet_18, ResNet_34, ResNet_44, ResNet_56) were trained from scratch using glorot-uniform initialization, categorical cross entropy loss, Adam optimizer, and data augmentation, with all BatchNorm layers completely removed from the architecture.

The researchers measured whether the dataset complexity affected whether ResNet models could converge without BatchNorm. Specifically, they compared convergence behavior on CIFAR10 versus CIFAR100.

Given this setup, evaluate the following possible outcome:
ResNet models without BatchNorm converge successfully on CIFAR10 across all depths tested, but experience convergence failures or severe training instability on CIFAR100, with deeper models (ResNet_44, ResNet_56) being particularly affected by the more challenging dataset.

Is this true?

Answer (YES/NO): NO